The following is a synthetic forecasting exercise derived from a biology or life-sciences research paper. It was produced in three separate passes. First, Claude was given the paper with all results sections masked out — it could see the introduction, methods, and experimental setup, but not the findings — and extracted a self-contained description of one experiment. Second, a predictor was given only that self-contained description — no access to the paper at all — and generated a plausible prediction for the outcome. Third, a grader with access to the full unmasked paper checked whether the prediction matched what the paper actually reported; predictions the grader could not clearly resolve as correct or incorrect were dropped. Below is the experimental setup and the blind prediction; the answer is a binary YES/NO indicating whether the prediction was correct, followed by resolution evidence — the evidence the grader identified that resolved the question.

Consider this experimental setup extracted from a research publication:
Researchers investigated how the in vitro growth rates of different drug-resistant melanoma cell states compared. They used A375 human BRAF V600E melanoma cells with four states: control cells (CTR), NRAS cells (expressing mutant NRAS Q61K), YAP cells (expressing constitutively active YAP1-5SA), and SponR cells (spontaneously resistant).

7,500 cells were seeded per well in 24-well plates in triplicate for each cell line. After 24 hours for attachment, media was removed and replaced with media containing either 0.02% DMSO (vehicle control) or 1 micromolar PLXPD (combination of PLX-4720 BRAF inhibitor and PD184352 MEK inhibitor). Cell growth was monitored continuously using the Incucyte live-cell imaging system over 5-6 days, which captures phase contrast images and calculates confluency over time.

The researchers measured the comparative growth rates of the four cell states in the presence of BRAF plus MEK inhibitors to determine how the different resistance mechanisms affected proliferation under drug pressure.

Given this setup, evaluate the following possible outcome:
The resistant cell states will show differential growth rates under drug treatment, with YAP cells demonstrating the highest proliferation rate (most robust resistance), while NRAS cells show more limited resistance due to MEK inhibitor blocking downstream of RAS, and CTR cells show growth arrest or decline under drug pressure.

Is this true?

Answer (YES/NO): NO